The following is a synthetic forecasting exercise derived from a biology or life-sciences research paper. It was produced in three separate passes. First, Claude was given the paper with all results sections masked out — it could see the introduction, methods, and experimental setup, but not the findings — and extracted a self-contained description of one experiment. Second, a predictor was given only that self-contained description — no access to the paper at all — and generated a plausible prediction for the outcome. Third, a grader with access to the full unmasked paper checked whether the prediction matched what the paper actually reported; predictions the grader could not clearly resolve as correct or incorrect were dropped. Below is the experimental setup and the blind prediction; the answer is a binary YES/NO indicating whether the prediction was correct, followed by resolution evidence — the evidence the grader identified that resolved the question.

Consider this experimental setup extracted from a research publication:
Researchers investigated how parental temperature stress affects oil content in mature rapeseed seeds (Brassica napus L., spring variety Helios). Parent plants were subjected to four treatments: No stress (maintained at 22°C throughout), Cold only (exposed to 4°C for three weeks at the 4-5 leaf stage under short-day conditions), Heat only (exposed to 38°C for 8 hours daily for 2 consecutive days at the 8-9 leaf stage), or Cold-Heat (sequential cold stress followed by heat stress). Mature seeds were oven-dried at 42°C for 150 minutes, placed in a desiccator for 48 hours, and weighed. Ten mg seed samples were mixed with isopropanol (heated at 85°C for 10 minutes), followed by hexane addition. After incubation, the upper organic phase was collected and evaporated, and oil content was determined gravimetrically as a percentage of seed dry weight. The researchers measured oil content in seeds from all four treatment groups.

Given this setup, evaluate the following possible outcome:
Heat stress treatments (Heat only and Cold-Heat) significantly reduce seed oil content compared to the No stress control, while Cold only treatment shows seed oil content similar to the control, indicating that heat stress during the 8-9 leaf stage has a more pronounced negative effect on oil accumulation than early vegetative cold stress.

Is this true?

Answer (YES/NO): NO